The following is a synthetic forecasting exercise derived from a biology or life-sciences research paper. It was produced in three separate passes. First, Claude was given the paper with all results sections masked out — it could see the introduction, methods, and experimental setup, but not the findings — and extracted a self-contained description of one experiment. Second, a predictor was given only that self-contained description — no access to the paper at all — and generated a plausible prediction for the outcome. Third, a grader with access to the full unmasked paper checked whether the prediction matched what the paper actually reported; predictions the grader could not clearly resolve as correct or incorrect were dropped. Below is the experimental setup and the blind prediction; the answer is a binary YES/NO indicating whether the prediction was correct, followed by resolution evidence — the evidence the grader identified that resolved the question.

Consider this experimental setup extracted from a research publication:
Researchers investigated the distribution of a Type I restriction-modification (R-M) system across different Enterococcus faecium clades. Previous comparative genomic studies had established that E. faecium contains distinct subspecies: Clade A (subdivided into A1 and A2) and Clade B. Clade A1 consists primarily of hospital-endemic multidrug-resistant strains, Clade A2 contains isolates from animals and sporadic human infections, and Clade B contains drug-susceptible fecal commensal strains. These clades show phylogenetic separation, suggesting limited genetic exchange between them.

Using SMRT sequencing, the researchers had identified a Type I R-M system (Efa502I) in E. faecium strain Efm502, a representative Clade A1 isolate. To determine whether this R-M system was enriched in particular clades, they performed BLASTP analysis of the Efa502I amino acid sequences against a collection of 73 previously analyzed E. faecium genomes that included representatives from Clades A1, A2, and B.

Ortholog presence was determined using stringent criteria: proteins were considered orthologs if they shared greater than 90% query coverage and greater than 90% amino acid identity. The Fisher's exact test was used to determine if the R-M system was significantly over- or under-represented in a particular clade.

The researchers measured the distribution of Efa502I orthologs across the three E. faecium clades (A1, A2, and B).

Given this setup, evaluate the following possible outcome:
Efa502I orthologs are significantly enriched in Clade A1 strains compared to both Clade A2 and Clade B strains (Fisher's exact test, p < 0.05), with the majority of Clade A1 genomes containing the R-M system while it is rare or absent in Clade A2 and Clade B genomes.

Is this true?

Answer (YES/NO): YES